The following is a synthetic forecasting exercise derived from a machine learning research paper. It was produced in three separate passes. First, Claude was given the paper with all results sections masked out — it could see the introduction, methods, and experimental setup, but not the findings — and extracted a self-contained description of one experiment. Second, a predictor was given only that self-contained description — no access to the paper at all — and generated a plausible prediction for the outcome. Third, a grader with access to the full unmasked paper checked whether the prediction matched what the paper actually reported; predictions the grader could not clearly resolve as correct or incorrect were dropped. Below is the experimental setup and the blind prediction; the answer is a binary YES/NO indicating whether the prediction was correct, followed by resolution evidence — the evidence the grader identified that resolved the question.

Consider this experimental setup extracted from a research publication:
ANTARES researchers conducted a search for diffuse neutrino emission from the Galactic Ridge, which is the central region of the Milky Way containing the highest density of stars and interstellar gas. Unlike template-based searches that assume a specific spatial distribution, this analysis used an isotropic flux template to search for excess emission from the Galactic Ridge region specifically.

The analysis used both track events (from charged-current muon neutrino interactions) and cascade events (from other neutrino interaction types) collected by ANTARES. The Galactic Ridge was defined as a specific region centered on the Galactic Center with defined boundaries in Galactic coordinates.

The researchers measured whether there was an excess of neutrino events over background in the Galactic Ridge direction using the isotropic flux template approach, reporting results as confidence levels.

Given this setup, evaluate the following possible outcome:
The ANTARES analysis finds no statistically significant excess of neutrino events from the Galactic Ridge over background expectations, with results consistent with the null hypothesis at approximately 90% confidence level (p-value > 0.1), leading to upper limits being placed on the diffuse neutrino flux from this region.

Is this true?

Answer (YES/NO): NO